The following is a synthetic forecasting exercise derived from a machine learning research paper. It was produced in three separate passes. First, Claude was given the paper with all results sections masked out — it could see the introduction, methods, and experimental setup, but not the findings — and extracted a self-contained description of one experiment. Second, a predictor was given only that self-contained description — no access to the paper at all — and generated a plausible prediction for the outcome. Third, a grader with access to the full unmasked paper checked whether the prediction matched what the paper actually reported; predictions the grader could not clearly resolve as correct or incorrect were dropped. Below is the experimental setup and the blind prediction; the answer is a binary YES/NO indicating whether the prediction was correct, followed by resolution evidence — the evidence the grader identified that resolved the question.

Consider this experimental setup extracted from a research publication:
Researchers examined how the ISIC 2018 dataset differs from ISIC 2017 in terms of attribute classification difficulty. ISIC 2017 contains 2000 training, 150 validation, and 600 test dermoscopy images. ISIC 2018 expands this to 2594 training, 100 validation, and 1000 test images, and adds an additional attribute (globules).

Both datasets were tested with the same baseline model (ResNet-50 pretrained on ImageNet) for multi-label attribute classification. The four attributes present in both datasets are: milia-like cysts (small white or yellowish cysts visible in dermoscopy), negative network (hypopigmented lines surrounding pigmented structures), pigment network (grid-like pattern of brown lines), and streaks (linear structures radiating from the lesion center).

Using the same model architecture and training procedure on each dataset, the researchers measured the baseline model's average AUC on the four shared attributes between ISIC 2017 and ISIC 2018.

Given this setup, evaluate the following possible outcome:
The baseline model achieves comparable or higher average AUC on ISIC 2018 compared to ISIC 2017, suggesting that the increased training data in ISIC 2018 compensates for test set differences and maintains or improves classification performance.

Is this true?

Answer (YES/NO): NO